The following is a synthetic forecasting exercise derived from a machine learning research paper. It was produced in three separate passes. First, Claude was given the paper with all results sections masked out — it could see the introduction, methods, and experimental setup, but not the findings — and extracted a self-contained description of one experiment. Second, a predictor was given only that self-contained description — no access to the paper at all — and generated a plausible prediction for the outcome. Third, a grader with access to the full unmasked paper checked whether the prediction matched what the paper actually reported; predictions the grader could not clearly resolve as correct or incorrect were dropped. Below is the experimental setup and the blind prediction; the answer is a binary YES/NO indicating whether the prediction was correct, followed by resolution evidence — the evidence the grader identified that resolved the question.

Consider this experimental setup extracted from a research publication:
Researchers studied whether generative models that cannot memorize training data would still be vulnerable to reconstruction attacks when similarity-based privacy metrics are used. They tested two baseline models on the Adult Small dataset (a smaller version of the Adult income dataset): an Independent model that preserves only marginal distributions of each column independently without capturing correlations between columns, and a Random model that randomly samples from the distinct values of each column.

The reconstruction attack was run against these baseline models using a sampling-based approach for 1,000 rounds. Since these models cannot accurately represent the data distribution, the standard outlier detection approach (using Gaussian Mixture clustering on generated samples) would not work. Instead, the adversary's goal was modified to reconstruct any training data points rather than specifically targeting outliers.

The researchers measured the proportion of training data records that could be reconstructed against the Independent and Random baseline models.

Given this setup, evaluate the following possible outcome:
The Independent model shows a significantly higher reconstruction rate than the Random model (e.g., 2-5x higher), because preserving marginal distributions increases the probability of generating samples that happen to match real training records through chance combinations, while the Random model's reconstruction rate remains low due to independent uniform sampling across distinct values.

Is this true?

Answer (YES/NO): NO